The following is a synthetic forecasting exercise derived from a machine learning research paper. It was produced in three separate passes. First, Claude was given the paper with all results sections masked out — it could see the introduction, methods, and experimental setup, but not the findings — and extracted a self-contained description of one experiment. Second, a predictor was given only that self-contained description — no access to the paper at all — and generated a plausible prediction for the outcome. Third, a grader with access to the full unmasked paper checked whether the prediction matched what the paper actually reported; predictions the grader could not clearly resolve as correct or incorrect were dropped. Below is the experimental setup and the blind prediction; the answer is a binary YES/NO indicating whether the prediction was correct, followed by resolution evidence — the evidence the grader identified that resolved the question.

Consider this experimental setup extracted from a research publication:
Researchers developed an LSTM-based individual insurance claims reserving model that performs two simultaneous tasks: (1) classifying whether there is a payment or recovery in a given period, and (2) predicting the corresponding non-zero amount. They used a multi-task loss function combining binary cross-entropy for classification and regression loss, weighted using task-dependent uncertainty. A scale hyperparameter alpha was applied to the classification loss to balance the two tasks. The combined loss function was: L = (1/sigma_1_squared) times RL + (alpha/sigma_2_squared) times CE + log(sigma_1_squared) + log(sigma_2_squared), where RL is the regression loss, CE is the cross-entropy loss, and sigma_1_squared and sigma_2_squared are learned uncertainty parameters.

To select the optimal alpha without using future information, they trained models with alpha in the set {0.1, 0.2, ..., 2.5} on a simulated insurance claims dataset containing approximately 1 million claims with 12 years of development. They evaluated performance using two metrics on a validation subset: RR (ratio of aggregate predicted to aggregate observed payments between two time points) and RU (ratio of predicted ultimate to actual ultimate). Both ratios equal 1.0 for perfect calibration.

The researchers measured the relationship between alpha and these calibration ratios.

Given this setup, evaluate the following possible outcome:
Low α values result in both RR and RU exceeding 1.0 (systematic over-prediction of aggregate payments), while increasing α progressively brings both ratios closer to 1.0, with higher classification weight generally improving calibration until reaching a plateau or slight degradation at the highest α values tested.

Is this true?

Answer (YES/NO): NO